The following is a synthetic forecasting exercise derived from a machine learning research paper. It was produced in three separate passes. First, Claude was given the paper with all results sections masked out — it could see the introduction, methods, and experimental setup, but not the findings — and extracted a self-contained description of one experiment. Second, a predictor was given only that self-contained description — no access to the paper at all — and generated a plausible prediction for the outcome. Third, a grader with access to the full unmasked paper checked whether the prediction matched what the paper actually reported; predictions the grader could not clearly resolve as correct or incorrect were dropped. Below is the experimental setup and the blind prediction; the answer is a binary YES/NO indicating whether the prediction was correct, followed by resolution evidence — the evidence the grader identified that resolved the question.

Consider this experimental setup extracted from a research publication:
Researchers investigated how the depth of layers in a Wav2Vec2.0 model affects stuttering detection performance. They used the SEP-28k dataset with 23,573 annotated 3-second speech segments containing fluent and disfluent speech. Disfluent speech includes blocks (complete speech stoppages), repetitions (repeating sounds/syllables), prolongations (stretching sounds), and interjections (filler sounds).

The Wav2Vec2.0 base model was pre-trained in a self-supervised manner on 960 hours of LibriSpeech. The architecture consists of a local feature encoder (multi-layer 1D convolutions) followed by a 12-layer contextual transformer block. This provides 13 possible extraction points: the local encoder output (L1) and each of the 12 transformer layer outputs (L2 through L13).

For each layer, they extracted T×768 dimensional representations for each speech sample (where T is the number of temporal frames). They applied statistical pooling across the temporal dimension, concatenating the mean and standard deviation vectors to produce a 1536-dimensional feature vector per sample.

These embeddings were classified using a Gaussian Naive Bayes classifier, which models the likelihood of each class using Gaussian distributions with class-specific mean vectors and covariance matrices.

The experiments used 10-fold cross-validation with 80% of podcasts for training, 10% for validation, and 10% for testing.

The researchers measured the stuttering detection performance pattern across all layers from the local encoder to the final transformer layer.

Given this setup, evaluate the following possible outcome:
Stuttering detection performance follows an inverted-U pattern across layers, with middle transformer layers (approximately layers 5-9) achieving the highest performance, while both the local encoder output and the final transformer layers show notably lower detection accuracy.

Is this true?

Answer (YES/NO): NO